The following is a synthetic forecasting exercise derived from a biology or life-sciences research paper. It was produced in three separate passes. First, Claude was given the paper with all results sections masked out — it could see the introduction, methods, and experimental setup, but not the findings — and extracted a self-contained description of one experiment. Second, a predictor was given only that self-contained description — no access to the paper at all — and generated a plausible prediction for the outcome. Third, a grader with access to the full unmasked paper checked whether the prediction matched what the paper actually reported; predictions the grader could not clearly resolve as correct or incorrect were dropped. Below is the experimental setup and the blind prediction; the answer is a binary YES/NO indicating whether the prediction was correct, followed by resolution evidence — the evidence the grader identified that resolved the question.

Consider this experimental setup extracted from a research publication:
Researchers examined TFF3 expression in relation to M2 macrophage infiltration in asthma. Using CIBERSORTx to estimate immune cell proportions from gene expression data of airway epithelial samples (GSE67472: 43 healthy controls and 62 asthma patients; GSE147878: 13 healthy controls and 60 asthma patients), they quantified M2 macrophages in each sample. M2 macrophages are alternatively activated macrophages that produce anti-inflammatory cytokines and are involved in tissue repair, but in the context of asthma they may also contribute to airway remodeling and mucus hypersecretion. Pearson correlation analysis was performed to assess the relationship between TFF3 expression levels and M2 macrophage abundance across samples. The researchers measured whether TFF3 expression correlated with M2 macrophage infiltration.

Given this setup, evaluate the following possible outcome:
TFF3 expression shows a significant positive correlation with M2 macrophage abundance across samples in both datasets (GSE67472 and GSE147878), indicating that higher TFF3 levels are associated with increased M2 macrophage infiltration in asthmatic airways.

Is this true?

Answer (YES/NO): YES